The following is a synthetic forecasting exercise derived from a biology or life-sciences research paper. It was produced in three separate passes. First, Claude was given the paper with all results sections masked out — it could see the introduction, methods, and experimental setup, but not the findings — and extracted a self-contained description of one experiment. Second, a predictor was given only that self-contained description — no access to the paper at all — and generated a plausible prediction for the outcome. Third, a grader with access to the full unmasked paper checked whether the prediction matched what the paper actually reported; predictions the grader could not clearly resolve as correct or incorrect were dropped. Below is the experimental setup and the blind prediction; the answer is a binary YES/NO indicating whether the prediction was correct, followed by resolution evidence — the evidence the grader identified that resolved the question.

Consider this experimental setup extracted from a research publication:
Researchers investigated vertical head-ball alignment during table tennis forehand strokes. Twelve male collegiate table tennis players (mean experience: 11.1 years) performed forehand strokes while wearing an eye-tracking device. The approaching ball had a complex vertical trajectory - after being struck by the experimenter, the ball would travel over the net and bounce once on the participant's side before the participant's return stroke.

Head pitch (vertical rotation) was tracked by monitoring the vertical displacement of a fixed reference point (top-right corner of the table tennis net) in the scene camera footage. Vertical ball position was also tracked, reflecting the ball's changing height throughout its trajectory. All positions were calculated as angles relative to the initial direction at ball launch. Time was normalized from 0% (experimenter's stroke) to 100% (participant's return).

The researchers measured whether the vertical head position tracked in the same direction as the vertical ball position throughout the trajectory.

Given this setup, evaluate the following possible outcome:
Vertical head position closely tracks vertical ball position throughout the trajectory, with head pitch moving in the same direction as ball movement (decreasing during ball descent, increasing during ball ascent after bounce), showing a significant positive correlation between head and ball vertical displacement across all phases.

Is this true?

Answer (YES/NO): NO